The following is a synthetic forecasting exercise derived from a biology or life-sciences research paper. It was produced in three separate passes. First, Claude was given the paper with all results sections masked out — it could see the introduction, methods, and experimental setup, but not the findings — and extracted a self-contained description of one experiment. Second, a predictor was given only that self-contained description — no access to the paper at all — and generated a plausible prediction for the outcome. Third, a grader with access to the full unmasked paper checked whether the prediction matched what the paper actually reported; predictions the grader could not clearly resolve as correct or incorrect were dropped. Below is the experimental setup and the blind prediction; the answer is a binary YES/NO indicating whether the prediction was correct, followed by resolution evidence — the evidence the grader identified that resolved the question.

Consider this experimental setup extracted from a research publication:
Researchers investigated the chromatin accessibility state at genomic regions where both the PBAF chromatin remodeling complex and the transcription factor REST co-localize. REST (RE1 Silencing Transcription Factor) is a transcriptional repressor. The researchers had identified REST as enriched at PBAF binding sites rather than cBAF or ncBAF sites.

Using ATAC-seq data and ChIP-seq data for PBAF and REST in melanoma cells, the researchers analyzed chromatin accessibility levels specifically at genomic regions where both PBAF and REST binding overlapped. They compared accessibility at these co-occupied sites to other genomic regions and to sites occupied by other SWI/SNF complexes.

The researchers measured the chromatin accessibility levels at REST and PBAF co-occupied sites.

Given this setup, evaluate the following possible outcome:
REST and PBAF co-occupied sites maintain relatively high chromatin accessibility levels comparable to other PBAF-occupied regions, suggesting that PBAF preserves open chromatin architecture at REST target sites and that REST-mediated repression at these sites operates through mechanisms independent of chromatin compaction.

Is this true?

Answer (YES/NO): NO